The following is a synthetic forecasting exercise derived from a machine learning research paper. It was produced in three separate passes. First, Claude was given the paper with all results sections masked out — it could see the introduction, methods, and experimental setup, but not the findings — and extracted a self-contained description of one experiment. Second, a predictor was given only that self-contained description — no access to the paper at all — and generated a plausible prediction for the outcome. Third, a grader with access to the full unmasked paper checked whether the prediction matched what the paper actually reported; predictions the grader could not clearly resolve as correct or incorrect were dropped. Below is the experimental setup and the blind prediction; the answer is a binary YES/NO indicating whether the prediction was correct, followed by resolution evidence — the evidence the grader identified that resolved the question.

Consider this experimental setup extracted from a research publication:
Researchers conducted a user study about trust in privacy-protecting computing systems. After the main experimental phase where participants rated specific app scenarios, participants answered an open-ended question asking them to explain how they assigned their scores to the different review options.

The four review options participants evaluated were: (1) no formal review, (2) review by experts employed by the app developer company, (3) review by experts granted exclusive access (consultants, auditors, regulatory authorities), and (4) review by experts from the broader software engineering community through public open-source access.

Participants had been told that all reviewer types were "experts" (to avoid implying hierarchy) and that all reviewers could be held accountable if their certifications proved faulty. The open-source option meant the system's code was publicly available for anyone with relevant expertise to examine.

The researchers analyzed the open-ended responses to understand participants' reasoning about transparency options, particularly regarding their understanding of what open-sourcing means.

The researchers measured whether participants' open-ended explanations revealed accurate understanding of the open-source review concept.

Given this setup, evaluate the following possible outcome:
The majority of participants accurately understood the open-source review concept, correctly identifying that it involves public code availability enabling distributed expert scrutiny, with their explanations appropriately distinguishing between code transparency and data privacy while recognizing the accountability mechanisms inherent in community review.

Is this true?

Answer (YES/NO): NO